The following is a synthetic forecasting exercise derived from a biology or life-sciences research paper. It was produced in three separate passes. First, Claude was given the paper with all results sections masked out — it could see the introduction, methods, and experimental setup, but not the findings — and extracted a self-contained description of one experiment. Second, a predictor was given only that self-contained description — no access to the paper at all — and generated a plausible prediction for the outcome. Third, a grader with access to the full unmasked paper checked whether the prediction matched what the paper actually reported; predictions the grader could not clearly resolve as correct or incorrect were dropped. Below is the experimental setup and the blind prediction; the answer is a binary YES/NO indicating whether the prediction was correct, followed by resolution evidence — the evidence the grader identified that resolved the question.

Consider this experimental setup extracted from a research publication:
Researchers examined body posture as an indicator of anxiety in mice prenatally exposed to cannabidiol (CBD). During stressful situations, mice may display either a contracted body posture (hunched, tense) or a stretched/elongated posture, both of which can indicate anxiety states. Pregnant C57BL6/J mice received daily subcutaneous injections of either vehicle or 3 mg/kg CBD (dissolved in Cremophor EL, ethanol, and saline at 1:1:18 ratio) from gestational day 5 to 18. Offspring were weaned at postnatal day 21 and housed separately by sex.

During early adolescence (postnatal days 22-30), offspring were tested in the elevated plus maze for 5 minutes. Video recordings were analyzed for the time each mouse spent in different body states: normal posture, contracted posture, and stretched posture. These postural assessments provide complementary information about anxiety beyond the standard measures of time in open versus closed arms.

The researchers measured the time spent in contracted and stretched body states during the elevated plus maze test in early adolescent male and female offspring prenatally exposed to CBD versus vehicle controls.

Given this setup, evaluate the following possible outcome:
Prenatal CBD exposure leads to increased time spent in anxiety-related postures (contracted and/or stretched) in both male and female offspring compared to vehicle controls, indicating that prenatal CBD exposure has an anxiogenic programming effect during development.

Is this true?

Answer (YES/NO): NO